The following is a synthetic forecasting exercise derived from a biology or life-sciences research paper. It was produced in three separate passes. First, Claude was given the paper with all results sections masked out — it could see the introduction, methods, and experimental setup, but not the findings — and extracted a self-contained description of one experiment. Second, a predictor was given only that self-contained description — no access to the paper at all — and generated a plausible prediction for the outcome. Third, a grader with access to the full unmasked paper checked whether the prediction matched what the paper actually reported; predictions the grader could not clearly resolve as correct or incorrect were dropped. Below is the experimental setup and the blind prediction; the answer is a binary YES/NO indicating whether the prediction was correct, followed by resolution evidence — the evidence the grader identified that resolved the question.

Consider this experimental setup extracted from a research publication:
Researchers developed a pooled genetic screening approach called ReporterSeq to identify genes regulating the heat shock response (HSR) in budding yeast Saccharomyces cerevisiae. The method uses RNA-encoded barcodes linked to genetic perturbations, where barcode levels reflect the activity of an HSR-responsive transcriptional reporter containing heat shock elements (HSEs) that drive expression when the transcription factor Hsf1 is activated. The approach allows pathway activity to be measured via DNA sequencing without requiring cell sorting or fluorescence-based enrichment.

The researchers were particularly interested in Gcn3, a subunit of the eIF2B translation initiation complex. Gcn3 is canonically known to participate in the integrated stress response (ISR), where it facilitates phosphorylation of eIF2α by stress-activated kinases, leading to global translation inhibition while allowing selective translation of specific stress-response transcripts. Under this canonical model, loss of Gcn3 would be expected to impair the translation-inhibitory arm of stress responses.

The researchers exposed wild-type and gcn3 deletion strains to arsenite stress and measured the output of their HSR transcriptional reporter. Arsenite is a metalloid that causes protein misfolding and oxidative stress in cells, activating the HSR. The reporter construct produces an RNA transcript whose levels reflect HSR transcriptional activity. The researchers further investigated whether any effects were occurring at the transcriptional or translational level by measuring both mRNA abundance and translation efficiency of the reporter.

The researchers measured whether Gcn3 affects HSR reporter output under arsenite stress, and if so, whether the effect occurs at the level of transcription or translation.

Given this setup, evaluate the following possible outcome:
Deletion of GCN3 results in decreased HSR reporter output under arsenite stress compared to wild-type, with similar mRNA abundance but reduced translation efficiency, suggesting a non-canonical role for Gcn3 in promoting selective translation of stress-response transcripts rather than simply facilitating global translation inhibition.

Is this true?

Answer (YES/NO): NO